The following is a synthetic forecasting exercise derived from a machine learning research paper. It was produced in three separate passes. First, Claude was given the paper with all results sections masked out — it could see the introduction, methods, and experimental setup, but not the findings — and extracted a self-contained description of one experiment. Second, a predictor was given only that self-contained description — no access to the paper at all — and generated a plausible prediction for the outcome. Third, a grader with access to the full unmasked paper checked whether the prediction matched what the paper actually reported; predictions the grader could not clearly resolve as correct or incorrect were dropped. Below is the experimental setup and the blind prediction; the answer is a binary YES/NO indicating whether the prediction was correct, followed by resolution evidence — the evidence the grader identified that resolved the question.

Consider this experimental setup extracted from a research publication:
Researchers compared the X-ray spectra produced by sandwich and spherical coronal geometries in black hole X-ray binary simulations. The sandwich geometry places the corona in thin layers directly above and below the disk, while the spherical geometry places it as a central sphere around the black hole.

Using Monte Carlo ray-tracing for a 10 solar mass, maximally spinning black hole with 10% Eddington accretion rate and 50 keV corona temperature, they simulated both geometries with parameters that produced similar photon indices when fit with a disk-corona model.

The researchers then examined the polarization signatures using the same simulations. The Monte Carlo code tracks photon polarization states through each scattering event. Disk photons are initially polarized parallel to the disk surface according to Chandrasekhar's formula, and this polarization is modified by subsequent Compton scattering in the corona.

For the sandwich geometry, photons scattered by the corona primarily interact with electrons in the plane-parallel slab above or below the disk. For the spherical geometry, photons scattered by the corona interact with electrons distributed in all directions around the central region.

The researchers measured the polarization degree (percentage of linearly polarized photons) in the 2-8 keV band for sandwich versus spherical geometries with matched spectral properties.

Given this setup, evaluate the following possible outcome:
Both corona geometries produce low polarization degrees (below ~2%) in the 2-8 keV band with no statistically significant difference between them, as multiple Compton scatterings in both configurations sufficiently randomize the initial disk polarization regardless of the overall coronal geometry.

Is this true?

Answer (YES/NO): NO